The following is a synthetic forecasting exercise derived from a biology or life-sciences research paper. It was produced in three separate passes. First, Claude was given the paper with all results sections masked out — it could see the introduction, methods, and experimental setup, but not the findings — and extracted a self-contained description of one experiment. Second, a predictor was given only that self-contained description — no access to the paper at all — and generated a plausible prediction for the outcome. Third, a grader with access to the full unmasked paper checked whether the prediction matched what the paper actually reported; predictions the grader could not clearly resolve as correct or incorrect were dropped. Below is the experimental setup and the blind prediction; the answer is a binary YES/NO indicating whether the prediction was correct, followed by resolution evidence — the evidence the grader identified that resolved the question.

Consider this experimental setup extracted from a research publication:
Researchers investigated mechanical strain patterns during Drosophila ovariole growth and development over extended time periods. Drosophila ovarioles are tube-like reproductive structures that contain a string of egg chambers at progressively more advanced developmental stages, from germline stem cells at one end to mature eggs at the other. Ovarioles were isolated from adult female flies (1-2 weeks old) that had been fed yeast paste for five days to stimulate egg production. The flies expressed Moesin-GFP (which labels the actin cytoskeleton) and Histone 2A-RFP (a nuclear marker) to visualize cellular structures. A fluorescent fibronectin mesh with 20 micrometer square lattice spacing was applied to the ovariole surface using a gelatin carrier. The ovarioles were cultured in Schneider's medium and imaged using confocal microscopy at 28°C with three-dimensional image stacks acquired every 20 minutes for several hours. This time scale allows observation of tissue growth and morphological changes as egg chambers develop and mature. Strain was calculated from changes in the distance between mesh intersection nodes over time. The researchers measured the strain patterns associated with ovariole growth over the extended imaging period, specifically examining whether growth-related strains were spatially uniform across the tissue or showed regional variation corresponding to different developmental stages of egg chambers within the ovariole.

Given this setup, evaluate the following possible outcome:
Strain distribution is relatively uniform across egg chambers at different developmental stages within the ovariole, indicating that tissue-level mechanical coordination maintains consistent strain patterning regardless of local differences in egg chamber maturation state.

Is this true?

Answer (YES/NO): NO